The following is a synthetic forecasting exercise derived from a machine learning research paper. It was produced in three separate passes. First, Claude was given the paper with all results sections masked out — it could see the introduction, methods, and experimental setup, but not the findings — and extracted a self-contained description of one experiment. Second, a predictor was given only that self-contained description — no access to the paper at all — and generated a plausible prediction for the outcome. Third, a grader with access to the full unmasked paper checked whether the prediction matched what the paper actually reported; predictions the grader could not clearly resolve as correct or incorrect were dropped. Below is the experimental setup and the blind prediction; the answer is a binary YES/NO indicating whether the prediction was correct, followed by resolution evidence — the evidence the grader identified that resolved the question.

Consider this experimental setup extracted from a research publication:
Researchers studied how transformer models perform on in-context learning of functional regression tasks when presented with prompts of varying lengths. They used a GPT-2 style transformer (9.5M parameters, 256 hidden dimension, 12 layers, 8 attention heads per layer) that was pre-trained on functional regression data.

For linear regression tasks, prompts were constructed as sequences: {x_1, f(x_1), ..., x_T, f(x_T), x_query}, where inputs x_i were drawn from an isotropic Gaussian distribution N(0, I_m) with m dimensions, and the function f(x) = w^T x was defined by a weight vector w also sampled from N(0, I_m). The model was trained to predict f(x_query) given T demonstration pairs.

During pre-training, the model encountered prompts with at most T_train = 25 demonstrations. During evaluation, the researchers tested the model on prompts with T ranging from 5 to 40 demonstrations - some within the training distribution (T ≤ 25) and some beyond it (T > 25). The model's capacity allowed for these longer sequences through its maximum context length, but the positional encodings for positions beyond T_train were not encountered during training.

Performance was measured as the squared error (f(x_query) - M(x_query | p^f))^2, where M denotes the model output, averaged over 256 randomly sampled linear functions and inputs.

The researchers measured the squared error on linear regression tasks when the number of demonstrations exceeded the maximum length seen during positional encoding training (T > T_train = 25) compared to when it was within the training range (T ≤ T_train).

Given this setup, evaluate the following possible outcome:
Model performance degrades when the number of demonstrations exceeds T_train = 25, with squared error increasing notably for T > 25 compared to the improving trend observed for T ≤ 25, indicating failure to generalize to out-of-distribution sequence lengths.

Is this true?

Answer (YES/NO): YES